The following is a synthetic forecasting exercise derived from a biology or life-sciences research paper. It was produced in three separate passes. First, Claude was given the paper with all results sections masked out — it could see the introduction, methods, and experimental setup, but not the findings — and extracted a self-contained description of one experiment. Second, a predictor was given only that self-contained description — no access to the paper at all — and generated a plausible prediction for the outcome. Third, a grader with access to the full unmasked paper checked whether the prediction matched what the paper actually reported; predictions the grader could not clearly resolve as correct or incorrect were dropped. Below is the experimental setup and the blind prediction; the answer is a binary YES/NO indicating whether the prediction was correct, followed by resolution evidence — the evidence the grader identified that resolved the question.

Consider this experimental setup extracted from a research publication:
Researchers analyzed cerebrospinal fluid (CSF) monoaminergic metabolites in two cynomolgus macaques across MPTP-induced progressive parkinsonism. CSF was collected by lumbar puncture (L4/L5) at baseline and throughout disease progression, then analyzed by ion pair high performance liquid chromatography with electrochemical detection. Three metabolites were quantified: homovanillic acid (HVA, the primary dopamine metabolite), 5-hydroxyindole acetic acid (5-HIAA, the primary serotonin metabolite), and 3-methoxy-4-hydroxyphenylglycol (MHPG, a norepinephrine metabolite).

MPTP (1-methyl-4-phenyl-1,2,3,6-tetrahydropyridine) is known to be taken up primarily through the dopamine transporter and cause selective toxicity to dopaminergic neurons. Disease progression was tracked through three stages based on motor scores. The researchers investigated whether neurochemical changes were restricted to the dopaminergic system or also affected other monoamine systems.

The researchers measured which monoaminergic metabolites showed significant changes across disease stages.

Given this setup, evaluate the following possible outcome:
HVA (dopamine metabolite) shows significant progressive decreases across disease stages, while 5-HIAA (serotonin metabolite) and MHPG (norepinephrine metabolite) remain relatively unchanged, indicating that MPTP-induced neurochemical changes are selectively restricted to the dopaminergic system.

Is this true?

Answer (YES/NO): NO